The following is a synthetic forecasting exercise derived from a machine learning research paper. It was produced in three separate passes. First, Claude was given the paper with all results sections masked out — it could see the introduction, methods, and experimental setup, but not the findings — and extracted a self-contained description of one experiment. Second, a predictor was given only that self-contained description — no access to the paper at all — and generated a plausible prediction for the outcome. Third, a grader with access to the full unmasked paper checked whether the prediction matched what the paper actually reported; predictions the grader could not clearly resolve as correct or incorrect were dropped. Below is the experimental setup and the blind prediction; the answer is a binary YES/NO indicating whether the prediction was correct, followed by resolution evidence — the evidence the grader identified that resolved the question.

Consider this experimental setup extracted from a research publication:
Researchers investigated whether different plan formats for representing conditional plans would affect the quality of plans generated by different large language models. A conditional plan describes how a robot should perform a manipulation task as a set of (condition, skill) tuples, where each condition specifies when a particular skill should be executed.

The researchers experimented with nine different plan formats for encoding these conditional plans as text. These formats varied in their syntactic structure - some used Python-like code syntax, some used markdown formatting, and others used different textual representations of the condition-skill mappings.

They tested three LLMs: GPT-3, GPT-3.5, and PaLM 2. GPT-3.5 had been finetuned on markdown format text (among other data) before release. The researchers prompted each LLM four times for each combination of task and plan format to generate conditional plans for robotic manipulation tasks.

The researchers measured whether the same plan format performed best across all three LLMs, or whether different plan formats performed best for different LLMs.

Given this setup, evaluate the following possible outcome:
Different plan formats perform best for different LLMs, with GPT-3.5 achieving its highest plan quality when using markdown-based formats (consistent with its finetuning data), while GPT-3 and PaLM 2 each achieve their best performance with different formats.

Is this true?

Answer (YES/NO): YES